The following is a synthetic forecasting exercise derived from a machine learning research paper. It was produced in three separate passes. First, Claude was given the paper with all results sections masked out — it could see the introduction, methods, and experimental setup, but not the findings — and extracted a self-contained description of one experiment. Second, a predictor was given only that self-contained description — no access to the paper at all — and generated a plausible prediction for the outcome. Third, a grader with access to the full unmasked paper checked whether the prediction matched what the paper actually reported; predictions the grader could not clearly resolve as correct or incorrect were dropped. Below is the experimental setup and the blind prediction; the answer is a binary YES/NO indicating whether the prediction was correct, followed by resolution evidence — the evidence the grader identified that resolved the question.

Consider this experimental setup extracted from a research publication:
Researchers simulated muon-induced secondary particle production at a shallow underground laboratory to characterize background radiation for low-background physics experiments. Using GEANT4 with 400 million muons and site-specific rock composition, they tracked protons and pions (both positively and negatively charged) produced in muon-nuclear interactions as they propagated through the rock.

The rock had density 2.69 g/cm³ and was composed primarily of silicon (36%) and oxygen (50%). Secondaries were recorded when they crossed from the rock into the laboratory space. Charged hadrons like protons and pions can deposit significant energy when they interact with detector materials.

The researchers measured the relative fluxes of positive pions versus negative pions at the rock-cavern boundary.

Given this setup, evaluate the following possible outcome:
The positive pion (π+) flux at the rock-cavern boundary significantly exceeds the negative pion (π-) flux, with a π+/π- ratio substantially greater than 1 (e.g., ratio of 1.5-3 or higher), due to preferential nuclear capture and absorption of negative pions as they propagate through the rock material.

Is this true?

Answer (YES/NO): NO